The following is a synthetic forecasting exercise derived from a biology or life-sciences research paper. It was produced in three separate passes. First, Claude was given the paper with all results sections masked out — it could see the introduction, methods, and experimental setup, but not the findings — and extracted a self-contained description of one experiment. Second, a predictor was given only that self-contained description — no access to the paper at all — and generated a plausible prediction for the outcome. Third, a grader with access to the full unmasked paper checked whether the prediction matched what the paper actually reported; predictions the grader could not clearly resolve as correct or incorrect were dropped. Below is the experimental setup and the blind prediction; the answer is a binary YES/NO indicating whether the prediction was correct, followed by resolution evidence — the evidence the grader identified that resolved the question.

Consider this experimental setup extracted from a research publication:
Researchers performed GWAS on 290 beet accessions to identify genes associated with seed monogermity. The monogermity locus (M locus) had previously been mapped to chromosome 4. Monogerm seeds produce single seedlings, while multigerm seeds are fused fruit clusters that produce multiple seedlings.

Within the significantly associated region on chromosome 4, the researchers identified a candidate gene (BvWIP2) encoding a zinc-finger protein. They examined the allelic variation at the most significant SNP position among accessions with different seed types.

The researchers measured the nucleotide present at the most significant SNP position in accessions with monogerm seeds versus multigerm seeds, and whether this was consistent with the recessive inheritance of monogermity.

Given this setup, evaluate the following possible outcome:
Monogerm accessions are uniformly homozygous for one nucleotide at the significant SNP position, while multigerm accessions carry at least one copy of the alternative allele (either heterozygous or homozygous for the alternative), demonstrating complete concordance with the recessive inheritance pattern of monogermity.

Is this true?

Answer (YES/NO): YES